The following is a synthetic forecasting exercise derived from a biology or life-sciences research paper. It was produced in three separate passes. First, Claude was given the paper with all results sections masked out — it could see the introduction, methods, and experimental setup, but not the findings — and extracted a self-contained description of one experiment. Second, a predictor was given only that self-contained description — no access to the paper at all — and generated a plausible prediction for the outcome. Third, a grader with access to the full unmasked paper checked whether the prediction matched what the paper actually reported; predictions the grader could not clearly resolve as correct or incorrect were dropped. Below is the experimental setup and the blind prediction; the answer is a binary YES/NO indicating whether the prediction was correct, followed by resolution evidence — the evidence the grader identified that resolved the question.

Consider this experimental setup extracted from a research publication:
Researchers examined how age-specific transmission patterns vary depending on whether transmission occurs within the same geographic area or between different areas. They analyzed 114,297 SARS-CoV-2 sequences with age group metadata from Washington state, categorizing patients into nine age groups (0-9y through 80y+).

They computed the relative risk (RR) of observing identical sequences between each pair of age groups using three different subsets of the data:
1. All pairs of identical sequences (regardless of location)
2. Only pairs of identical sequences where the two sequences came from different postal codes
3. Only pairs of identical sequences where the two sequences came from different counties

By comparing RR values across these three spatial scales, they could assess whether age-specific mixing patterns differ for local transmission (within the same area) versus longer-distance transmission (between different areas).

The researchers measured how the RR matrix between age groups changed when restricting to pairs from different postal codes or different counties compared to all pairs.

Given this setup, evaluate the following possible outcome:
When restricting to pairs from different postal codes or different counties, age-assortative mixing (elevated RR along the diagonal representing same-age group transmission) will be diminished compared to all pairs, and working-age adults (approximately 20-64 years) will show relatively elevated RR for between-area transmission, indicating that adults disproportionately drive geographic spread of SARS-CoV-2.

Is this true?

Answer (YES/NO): NO